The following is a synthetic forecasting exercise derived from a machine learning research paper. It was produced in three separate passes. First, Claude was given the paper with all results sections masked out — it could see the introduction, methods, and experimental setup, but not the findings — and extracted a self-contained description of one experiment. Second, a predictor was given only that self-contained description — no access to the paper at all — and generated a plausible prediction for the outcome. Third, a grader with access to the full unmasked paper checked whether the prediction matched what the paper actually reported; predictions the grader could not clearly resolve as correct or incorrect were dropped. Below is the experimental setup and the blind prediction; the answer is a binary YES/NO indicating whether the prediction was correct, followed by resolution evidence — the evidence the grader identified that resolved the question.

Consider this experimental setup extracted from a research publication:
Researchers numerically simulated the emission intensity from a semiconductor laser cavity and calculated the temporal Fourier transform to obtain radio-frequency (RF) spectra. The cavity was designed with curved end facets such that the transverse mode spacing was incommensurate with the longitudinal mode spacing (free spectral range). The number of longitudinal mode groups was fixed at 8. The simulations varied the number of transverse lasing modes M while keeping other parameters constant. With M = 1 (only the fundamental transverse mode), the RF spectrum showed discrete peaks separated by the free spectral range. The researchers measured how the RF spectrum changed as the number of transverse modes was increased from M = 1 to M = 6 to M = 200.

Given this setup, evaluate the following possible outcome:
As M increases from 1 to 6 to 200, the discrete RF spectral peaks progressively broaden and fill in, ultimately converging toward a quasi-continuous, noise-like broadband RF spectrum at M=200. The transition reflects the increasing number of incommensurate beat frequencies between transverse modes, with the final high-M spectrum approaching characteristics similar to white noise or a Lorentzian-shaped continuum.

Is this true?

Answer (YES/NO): YES